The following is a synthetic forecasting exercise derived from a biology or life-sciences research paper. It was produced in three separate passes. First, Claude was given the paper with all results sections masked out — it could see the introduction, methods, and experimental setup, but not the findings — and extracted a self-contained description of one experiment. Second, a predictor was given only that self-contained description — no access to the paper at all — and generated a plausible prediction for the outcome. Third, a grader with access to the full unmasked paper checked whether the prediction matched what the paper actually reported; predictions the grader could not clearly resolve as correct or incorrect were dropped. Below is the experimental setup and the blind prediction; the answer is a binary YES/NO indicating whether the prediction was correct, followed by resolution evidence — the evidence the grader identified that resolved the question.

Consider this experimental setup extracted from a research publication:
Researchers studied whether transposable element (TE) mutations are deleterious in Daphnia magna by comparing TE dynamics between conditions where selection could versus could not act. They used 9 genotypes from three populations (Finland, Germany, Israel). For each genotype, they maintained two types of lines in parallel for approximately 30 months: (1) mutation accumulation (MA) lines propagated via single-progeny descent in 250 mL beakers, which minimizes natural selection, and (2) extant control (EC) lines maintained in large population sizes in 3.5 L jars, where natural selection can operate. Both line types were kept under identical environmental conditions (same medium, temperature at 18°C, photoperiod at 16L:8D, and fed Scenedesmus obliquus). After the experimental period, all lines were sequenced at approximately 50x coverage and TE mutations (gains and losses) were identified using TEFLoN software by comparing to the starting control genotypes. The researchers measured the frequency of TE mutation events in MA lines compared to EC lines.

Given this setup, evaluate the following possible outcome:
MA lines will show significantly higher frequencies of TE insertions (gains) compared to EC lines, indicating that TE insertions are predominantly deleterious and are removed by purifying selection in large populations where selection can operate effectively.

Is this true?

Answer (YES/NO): YES